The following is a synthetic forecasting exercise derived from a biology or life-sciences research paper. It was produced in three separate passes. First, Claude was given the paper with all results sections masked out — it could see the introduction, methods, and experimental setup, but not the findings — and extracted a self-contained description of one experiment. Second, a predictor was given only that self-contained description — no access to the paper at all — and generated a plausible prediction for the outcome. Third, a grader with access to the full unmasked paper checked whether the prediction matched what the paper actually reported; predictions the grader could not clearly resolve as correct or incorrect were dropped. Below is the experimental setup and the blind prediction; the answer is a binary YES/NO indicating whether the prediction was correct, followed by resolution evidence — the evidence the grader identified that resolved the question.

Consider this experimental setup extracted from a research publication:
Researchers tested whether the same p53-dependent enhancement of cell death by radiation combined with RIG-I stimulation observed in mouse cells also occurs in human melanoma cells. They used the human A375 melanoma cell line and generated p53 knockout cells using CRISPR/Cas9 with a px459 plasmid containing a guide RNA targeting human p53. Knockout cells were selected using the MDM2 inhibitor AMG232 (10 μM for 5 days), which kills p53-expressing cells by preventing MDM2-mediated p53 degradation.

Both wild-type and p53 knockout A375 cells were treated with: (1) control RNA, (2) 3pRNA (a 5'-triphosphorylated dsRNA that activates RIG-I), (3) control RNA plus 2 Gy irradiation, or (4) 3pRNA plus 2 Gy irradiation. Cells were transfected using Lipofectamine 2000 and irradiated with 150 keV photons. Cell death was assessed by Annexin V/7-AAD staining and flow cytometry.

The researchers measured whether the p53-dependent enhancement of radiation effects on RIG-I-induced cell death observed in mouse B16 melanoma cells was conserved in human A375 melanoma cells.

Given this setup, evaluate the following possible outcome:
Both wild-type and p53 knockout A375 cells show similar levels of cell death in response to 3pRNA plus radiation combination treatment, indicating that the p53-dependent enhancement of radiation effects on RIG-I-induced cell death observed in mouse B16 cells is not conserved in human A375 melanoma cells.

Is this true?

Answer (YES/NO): NO